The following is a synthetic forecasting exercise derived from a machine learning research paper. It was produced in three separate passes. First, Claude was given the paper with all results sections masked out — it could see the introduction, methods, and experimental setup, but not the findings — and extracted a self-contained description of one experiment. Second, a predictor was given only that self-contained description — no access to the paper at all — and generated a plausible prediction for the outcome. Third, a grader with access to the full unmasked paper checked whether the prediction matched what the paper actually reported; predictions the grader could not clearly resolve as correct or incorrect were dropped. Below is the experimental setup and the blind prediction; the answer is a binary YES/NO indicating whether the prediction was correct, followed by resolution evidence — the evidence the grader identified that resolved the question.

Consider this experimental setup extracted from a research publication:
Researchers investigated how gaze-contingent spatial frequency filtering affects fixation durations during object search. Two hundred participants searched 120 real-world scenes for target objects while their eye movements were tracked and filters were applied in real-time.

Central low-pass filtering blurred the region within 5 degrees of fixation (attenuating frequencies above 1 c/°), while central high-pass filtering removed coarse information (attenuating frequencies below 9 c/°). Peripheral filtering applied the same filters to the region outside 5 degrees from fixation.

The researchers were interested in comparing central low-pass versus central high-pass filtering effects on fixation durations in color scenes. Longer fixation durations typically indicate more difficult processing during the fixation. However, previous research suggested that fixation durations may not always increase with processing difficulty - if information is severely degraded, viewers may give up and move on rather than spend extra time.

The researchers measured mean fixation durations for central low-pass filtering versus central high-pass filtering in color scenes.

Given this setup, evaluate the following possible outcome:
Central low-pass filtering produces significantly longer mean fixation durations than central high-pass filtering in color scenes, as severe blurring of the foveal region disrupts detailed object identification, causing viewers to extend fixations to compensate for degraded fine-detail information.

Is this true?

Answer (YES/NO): NO